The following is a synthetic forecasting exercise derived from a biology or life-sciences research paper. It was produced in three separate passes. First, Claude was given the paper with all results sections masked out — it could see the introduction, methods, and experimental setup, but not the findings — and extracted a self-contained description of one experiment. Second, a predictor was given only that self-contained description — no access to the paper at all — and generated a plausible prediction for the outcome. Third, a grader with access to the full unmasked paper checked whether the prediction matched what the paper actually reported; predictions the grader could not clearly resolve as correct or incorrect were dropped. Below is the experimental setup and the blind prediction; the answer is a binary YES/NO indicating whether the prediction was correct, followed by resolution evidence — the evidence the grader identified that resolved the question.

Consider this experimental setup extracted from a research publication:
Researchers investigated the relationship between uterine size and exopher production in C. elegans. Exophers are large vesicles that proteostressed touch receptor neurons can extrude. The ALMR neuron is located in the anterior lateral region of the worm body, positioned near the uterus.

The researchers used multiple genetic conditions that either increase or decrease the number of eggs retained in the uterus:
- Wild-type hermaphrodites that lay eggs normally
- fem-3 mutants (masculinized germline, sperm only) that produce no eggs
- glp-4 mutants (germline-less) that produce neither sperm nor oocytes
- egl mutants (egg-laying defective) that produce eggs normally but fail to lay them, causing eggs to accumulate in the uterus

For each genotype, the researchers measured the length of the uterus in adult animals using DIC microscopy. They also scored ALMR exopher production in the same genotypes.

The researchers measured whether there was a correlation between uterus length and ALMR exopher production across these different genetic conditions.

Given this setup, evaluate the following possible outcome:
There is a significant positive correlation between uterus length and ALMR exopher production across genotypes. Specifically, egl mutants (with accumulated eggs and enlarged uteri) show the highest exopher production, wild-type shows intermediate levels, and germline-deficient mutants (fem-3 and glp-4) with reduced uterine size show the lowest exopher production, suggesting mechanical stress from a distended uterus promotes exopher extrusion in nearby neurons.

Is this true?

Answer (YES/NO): YES